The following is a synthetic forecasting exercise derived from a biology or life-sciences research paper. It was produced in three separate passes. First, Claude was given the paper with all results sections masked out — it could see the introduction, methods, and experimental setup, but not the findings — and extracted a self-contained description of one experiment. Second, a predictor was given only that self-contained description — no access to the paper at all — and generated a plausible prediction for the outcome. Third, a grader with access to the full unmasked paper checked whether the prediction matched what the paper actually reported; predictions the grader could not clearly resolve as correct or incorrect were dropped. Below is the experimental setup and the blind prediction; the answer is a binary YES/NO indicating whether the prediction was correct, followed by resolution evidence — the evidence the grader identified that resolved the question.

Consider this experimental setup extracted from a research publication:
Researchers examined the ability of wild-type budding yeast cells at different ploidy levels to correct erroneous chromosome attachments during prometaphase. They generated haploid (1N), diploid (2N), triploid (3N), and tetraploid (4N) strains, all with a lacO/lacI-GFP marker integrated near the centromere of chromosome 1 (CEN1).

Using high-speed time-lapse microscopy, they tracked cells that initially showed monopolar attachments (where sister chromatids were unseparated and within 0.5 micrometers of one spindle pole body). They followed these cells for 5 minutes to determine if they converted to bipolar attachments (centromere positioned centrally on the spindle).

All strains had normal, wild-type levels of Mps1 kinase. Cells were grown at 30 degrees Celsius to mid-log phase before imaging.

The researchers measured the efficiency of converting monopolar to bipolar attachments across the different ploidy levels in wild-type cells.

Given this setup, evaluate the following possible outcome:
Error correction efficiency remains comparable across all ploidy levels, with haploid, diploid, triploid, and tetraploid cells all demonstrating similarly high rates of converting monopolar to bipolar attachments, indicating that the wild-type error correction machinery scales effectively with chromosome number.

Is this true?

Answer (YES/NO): NO